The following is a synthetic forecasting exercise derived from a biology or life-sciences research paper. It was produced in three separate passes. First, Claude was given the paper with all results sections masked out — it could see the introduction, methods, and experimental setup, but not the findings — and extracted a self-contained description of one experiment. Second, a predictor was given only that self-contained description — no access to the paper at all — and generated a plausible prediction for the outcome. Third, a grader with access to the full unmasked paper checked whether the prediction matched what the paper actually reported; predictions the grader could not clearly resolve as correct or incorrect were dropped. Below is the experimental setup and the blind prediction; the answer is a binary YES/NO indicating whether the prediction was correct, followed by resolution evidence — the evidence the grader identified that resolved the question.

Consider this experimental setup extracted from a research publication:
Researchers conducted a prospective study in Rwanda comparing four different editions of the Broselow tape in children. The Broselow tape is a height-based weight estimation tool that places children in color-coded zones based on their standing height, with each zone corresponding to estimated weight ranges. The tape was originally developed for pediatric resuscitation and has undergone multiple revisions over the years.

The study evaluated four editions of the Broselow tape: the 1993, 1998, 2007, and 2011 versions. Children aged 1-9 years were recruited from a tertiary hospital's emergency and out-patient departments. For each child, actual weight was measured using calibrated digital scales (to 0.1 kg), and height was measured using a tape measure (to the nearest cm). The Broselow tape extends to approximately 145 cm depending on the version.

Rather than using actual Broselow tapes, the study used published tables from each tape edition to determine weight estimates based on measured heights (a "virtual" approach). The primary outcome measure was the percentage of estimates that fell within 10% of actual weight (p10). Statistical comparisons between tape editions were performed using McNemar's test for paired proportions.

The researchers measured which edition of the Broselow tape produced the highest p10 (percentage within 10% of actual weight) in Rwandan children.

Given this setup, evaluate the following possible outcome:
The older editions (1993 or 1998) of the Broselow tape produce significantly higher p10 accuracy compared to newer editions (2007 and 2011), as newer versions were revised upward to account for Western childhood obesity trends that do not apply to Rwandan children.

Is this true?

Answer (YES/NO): NO